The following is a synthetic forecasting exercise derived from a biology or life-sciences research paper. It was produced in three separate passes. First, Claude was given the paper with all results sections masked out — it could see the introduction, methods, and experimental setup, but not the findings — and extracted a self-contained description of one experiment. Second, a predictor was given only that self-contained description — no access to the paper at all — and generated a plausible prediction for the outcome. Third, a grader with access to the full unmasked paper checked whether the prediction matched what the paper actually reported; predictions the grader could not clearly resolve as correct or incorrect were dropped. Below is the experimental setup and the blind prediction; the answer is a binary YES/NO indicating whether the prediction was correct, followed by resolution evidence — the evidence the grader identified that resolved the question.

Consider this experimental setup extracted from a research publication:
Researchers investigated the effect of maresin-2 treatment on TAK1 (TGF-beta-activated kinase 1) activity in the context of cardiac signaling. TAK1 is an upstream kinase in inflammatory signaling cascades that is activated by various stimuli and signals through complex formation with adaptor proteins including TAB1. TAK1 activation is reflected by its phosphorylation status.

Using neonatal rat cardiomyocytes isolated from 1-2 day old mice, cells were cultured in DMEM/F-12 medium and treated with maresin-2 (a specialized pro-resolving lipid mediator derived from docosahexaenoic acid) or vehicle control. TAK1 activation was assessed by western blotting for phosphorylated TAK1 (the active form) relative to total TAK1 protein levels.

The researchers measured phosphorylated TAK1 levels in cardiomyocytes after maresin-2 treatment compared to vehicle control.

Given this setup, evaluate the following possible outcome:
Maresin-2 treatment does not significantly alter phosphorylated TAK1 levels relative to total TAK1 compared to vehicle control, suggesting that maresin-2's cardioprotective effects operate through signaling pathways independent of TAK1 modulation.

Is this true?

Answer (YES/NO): NO